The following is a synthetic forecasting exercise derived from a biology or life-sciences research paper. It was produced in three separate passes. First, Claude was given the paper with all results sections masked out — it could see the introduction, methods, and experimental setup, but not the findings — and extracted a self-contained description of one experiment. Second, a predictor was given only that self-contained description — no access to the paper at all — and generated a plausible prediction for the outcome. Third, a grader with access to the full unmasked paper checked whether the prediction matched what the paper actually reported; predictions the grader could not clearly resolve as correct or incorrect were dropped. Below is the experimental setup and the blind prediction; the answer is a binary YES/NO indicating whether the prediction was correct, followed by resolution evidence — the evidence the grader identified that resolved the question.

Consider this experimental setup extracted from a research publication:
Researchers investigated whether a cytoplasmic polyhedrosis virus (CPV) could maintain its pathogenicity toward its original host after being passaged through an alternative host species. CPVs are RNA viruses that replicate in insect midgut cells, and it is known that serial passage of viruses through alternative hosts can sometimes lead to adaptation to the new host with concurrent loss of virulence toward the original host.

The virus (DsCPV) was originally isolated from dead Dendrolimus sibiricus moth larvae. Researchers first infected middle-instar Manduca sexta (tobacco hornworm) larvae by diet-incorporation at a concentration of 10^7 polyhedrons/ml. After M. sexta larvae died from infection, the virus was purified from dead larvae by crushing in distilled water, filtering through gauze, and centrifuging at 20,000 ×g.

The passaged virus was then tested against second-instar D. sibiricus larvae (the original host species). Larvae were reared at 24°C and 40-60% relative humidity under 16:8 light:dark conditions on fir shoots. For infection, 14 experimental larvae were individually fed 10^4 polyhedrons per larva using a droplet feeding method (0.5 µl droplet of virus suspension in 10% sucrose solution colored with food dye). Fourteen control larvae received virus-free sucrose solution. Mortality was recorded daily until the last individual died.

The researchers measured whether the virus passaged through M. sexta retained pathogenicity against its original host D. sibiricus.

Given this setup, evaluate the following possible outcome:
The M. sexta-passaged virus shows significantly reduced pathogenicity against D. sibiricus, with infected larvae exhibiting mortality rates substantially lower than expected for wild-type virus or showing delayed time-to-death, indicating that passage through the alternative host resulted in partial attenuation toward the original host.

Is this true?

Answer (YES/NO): NO